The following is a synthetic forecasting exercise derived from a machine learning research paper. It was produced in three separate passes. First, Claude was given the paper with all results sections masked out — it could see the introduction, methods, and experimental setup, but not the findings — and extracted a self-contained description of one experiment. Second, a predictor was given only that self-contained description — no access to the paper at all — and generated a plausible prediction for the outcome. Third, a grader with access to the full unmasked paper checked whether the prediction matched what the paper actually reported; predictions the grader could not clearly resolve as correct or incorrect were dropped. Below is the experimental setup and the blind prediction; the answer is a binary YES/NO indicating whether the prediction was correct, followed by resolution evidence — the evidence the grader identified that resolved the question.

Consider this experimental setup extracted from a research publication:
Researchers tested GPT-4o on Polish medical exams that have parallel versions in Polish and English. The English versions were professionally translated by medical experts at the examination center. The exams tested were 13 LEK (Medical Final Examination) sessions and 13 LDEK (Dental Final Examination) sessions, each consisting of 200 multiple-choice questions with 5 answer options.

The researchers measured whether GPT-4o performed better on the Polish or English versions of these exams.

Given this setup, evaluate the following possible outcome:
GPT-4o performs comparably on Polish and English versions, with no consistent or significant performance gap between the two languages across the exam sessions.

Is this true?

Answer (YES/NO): NO